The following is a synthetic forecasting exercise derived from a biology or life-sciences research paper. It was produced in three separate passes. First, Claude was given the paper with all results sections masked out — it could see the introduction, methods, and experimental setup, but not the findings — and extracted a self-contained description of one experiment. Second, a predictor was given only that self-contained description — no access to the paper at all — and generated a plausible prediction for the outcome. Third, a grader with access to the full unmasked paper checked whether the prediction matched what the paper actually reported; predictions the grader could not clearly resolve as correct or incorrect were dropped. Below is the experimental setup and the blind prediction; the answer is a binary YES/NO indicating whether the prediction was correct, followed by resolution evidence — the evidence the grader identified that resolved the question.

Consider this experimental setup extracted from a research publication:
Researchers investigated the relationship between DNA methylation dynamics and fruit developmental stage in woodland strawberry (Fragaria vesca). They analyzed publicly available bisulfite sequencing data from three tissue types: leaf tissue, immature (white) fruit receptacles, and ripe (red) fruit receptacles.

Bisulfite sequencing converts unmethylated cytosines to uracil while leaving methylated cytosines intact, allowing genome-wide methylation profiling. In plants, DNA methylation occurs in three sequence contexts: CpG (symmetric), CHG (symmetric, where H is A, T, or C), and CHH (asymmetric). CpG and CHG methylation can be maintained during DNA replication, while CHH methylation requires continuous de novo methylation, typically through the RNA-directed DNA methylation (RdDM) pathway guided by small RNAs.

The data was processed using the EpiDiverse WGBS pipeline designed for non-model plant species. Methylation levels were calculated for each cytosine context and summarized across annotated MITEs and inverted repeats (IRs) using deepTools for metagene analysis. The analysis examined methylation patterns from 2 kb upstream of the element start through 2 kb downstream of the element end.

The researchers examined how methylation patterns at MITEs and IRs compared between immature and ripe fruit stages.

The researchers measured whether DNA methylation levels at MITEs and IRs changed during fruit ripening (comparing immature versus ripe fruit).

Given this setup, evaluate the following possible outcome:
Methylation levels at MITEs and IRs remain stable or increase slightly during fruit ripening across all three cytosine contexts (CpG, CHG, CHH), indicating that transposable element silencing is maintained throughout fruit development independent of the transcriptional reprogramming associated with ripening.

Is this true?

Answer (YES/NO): NO